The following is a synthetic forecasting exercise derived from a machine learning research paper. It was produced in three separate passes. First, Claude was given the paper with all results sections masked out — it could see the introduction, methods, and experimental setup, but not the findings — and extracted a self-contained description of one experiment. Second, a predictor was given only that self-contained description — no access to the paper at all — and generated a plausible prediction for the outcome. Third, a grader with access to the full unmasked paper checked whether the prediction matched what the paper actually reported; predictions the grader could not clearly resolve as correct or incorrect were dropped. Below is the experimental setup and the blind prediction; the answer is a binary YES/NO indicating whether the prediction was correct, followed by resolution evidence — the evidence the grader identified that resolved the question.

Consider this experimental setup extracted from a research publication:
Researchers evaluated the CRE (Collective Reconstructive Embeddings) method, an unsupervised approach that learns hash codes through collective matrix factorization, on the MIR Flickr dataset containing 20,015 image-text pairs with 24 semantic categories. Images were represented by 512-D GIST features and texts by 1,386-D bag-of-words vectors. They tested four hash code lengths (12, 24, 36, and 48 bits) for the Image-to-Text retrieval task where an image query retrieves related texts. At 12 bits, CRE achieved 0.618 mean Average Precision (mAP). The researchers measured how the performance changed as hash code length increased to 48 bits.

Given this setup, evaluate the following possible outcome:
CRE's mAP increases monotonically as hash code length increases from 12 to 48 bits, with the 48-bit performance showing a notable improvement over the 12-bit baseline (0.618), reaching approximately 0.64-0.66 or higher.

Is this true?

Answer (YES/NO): NO